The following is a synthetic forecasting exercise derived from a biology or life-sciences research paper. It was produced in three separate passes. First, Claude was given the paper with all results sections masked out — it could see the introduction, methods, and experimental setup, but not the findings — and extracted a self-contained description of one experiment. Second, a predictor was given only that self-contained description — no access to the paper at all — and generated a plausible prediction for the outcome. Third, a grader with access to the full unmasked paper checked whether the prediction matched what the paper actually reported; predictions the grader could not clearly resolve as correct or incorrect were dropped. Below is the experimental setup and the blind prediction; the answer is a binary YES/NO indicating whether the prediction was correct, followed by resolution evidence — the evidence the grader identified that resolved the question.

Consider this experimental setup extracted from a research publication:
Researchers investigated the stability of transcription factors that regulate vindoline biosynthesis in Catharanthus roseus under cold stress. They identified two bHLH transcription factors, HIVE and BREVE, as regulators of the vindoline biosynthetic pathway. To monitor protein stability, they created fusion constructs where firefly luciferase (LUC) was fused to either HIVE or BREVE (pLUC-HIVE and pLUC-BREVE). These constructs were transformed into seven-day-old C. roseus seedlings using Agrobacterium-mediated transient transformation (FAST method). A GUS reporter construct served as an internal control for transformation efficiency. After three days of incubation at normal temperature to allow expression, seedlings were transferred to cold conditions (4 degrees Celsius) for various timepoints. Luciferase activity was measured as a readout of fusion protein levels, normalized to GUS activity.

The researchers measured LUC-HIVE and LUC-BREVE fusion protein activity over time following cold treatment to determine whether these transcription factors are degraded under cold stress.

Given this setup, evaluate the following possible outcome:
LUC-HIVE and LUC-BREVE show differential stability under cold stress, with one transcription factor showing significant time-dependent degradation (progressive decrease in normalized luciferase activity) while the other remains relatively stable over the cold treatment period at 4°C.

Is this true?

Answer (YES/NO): YES